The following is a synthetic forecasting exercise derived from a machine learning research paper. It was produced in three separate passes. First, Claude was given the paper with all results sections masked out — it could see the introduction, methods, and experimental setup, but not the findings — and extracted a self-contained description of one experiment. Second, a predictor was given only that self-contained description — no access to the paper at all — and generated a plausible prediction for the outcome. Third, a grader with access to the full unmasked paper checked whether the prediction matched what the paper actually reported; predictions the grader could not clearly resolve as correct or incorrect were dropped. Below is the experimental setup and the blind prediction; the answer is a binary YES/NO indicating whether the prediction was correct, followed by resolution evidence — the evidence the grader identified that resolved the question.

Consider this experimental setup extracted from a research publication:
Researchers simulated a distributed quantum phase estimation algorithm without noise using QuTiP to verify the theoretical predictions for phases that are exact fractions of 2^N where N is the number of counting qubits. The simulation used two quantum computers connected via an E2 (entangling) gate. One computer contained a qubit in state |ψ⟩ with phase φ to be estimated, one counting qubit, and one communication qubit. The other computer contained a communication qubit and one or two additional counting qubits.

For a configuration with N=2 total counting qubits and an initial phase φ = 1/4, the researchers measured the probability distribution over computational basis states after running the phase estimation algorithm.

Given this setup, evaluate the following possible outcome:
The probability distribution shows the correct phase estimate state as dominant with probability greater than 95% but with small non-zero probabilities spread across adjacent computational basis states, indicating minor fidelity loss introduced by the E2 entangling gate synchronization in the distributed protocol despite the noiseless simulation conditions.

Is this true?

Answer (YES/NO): NO